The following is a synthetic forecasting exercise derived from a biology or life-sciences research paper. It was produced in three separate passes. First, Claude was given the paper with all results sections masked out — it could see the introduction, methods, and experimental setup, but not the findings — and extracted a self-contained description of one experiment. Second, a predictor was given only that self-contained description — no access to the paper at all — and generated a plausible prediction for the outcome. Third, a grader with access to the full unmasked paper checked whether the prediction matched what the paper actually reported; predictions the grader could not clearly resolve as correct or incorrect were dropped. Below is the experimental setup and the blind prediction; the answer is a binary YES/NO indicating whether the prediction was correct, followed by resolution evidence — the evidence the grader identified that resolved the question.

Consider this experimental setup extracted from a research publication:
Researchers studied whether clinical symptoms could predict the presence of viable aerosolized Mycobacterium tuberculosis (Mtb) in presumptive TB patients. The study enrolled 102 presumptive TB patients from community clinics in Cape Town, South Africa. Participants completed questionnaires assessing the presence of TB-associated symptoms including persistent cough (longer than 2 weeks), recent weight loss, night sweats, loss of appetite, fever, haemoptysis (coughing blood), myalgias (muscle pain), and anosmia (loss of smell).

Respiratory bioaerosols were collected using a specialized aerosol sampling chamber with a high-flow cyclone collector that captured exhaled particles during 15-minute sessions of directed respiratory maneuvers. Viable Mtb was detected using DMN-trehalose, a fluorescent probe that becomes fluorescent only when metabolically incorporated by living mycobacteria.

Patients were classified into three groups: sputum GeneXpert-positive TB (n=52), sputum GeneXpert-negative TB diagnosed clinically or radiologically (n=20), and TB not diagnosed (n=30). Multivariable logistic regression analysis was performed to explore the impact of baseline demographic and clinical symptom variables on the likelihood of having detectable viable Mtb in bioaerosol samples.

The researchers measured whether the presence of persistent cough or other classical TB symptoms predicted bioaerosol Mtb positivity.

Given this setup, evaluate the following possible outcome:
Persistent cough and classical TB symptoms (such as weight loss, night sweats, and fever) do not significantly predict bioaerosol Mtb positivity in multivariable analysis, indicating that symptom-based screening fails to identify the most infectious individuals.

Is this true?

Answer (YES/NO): YES